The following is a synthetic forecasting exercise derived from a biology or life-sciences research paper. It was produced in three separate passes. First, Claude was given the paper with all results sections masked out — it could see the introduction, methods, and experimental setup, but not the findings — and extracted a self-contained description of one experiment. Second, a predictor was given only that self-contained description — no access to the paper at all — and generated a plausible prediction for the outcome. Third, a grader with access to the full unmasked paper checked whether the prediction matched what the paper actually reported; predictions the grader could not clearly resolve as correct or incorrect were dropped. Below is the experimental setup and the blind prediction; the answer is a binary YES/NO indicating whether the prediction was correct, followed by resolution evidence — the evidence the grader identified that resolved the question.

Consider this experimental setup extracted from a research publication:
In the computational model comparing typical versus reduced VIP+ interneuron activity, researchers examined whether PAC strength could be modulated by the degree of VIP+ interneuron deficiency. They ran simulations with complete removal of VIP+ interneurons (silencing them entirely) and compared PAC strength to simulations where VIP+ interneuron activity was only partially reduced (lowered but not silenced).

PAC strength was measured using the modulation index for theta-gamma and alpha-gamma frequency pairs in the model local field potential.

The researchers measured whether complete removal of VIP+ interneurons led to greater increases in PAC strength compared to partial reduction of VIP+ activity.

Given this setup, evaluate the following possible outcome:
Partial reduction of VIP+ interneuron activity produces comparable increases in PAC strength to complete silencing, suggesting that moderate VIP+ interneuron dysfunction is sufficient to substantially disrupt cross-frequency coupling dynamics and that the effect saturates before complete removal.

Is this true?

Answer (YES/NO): NO